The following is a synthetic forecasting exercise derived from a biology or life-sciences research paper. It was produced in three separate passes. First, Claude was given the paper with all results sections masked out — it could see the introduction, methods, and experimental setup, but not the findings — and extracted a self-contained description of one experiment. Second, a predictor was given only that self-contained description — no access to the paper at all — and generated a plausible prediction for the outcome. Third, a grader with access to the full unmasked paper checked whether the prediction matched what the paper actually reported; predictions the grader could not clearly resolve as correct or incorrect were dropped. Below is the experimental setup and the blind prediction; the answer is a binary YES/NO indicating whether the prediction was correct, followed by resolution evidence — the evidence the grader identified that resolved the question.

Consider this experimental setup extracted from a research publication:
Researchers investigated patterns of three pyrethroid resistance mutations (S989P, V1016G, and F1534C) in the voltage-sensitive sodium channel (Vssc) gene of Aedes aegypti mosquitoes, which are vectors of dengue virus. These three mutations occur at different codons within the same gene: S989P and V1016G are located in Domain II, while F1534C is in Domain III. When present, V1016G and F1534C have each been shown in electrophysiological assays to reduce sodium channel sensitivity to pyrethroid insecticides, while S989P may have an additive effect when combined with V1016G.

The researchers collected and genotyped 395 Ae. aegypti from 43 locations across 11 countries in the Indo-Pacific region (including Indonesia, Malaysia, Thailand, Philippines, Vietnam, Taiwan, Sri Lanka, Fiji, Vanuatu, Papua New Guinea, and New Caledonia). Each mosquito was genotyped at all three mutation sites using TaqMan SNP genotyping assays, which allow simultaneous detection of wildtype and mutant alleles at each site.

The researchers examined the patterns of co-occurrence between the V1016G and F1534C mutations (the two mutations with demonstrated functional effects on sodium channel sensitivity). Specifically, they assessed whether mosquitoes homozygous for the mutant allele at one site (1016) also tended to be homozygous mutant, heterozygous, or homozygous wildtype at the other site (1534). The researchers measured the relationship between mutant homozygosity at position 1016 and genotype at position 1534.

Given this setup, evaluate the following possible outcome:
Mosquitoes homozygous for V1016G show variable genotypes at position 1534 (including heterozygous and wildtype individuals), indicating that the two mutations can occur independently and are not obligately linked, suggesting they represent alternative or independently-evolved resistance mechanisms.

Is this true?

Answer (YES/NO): NO